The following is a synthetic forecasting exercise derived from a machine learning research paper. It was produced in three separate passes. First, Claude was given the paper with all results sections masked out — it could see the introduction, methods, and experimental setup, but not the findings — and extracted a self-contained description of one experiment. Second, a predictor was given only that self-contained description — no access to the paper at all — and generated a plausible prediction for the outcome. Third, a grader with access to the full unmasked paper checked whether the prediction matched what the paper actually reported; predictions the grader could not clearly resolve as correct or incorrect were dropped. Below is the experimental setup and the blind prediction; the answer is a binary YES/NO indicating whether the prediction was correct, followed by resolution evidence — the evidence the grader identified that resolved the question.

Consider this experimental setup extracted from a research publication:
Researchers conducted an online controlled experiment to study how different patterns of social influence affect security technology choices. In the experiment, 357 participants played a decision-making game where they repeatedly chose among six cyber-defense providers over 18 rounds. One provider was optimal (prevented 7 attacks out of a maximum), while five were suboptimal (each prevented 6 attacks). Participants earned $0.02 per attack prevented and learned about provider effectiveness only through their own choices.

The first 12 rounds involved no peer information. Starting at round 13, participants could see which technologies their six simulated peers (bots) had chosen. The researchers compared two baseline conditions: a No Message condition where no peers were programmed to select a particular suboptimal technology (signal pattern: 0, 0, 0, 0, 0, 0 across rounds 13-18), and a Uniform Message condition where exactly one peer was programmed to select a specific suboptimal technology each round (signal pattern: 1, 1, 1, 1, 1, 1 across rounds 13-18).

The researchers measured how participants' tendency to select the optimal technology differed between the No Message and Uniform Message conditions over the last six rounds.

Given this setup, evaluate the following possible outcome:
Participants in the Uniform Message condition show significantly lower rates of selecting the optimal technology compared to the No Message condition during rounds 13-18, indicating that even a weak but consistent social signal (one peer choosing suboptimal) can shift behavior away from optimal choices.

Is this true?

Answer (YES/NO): NO